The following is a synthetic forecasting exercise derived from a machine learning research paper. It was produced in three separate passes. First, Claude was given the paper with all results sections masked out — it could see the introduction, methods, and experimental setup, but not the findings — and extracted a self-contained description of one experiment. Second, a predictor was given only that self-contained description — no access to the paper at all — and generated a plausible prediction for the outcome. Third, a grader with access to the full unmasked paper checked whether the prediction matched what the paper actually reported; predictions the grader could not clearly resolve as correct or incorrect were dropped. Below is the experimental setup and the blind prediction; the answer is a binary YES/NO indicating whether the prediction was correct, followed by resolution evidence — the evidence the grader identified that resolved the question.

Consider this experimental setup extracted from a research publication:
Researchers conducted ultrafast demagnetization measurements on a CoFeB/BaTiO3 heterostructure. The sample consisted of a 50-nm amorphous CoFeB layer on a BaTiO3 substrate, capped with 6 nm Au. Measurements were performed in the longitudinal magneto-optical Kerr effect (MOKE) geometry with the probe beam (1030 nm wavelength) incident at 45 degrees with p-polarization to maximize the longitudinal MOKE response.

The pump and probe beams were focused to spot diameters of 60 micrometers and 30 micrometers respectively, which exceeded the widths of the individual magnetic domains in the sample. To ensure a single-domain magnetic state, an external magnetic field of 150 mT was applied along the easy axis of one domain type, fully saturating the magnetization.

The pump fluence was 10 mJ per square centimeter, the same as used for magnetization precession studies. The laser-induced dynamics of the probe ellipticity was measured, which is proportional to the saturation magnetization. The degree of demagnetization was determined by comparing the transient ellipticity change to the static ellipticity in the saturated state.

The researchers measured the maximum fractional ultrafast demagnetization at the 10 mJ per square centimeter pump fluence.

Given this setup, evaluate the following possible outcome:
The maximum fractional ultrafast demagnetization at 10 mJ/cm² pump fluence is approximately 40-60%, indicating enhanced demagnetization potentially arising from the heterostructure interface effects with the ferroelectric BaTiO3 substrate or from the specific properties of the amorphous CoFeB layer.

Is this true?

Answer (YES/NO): NO